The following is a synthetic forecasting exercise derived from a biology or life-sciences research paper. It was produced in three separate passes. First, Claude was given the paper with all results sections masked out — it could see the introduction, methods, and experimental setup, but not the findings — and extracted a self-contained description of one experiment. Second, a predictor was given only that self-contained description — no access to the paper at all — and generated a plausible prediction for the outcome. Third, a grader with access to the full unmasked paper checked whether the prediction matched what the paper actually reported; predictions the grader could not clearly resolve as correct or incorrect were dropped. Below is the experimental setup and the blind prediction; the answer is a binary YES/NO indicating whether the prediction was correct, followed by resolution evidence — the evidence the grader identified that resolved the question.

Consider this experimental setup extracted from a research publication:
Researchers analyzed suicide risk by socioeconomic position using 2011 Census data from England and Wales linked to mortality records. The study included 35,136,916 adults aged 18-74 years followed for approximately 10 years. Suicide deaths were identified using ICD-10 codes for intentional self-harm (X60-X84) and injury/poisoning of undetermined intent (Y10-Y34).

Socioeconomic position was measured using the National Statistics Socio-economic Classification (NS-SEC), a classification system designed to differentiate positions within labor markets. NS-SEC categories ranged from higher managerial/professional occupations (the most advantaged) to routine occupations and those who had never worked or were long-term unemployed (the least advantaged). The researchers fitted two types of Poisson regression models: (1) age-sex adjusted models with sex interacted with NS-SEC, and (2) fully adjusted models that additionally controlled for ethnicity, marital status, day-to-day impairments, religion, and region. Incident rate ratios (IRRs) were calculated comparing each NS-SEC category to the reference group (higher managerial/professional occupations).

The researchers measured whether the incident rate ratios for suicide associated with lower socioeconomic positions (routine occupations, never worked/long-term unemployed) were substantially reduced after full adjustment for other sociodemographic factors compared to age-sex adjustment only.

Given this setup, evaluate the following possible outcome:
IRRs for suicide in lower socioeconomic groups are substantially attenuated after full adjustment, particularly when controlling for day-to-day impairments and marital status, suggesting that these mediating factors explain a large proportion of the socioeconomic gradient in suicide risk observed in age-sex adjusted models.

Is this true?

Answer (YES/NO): YES